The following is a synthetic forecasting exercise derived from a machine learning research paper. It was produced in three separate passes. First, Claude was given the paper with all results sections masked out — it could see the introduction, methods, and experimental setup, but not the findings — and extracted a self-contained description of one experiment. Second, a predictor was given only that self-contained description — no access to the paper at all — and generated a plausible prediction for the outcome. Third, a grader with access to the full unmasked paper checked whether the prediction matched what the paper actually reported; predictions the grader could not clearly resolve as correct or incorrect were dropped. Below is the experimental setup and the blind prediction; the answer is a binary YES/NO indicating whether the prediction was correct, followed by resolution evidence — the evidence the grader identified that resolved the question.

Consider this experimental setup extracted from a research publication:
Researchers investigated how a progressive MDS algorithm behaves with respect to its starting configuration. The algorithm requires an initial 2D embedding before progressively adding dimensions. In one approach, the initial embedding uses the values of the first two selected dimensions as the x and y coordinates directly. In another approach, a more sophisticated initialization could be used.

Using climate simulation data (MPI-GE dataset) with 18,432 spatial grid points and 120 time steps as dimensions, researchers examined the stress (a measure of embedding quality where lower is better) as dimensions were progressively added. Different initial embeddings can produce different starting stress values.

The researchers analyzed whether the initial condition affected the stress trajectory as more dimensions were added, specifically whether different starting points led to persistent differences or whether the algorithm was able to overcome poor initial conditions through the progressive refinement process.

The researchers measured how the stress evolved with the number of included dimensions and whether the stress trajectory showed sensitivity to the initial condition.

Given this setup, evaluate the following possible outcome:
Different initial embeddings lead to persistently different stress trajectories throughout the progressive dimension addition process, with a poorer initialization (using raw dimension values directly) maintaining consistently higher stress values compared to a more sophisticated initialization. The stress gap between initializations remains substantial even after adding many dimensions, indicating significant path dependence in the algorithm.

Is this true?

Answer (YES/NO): NO